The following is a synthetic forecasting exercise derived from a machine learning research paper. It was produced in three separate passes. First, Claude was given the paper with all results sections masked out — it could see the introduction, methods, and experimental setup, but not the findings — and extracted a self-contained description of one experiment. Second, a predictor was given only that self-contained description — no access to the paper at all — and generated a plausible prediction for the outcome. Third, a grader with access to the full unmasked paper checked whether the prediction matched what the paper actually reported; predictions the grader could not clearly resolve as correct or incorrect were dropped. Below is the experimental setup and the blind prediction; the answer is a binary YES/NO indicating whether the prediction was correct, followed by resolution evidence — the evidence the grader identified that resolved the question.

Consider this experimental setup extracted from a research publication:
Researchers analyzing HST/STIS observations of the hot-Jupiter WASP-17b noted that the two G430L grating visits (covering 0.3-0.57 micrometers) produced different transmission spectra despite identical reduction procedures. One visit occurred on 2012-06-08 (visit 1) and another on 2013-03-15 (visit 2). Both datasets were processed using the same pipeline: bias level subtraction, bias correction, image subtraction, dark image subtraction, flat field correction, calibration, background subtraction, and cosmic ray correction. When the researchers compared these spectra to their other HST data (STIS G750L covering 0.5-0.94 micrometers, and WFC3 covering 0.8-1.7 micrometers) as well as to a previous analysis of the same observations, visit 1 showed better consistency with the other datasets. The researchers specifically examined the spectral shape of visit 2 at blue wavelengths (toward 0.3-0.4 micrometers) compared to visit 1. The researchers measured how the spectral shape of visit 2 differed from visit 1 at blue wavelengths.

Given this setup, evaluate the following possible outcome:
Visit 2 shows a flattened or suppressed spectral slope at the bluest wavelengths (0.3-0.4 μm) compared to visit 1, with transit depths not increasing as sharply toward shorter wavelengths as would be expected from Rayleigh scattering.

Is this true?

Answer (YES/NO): NO